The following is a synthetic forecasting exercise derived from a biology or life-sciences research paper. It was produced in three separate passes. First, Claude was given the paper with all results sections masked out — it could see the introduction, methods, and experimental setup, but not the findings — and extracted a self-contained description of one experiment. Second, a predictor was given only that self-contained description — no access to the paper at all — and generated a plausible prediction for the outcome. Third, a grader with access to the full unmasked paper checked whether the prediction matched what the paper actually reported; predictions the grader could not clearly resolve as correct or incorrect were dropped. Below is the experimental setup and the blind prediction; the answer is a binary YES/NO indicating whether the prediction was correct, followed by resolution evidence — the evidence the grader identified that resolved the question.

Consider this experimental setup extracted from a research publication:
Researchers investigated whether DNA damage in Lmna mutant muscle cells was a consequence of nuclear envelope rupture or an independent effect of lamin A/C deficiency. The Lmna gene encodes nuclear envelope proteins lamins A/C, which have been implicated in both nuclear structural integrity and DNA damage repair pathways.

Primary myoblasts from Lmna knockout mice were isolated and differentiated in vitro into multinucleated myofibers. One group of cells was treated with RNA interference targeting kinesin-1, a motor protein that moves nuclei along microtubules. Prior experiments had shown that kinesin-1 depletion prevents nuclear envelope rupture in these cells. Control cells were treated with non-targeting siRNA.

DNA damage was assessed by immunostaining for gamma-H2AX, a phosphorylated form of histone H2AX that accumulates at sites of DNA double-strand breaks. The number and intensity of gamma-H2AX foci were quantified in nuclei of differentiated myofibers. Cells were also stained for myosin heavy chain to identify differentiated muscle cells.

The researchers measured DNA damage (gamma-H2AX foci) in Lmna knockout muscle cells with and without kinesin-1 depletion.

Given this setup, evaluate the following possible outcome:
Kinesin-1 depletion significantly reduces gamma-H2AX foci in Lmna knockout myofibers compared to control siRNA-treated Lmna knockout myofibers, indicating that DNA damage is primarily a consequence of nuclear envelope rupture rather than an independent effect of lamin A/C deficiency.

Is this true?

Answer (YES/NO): YES